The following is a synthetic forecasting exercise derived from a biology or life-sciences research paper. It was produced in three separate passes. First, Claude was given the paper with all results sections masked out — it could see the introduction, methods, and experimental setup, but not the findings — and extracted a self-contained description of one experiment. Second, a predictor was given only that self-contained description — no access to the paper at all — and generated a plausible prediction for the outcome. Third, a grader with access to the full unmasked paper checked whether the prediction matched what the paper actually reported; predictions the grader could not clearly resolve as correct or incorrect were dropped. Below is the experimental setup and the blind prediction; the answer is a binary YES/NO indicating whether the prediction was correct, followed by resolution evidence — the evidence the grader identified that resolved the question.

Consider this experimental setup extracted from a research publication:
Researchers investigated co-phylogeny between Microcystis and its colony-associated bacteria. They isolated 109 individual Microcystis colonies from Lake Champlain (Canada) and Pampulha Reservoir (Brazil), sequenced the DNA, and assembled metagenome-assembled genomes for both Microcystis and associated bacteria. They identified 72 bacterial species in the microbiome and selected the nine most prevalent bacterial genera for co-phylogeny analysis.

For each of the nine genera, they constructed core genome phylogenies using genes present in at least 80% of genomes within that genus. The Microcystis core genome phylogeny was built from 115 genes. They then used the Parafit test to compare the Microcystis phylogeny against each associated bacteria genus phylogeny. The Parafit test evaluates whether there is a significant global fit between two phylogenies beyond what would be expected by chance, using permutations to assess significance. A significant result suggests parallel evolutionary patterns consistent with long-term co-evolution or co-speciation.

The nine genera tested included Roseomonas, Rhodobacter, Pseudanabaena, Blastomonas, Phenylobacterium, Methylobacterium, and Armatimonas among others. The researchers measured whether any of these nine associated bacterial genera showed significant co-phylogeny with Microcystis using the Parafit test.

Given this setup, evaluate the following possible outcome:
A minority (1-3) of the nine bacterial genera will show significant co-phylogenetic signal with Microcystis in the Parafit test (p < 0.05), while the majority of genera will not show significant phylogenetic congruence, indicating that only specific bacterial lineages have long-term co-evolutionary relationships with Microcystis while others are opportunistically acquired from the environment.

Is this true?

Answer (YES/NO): YES